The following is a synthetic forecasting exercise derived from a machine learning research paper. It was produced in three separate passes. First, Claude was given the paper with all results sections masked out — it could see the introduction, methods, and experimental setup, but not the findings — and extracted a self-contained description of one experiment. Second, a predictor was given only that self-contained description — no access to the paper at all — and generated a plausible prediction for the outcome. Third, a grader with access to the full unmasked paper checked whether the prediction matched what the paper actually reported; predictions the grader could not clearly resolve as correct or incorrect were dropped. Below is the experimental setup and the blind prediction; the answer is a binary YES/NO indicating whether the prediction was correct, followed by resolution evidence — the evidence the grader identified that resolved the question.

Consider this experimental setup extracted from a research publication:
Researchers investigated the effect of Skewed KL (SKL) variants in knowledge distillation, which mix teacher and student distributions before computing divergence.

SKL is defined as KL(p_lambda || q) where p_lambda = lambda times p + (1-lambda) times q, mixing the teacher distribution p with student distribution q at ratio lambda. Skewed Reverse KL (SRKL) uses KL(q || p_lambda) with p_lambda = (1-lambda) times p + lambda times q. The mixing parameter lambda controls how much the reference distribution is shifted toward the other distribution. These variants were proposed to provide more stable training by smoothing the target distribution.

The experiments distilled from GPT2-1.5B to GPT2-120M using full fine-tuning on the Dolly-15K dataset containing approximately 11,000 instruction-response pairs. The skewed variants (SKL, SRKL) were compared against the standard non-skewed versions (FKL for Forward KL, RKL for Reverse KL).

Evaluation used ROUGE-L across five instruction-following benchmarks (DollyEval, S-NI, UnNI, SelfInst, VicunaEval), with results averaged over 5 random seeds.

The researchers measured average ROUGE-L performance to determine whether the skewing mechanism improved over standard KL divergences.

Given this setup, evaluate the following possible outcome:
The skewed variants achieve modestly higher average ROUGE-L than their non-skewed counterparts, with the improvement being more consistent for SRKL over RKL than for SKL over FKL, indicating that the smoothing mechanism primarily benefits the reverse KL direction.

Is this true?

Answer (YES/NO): NO